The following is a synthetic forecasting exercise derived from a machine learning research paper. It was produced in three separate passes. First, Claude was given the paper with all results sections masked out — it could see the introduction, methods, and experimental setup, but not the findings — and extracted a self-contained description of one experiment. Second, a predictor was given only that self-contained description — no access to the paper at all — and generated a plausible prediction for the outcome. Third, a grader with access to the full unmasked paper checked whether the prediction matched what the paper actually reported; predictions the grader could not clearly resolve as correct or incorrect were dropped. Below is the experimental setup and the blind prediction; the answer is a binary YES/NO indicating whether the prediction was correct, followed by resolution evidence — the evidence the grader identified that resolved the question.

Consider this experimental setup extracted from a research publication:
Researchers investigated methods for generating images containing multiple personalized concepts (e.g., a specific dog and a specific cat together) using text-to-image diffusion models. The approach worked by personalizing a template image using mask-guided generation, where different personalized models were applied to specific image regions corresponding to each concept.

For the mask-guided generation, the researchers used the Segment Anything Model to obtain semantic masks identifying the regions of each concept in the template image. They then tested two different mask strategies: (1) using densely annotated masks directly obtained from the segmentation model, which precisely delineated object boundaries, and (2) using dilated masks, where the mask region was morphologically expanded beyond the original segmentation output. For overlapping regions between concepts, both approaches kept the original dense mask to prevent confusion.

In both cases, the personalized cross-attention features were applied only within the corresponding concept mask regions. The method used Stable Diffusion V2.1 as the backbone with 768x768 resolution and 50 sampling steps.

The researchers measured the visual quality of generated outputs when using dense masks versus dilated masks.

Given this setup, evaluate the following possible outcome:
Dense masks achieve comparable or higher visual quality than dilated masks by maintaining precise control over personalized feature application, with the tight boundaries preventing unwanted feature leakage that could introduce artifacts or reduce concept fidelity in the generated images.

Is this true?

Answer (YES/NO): NO